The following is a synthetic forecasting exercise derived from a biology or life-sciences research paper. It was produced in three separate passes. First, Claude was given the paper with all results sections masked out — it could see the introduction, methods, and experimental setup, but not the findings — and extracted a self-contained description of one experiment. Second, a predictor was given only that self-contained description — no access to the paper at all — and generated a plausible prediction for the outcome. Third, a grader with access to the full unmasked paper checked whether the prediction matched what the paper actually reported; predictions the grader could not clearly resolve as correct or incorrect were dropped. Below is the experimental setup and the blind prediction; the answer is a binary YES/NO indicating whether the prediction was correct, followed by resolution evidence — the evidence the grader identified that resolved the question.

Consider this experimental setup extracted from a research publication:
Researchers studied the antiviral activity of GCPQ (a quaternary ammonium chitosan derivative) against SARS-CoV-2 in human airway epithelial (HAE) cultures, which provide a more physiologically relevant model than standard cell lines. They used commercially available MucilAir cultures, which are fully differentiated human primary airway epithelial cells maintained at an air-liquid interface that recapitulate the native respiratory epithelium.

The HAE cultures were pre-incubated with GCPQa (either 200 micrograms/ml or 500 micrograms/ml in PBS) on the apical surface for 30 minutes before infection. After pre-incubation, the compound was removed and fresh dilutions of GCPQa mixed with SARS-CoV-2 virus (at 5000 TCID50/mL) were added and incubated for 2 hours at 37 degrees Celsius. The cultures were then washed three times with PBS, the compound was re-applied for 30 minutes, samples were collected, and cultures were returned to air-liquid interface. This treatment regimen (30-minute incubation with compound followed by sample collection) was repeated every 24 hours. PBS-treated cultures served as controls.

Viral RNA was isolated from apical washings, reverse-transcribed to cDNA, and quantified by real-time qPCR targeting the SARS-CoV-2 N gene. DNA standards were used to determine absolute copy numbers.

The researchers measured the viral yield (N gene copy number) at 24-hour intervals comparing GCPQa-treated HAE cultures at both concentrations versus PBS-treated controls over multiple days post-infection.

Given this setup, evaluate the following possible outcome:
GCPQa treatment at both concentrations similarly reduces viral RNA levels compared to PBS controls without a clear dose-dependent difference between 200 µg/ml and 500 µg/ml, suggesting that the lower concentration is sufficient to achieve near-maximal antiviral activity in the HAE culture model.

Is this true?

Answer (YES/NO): NO